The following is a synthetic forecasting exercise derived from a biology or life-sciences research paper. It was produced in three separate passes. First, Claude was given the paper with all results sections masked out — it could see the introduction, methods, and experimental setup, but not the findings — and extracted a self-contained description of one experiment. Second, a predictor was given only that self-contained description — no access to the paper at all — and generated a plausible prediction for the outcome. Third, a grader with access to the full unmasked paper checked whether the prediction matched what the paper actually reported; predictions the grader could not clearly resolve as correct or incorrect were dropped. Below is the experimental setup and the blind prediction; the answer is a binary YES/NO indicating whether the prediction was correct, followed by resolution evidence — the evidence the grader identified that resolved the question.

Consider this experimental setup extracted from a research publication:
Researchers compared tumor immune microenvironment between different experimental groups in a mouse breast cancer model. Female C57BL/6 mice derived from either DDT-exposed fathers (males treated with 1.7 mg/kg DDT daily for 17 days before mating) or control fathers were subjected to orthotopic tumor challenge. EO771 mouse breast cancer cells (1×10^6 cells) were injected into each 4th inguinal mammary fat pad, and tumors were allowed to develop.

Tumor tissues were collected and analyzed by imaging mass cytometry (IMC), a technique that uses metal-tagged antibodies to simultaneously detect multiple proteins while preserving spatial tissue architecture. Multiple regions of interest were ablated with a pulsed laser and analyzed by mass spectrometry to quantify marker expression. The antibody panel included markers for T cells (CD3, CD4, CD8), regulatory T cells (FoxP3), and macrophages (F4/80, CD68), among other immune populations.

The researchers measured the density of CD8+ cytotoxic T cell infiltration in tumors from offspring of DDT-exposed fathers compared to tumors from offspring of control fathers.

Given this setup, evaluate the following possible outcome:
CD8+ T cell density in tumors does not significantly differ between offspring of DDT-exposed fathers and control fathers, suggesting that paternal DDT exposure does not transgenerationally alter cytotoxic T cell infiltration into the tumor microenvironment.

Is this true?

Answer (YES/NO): YES